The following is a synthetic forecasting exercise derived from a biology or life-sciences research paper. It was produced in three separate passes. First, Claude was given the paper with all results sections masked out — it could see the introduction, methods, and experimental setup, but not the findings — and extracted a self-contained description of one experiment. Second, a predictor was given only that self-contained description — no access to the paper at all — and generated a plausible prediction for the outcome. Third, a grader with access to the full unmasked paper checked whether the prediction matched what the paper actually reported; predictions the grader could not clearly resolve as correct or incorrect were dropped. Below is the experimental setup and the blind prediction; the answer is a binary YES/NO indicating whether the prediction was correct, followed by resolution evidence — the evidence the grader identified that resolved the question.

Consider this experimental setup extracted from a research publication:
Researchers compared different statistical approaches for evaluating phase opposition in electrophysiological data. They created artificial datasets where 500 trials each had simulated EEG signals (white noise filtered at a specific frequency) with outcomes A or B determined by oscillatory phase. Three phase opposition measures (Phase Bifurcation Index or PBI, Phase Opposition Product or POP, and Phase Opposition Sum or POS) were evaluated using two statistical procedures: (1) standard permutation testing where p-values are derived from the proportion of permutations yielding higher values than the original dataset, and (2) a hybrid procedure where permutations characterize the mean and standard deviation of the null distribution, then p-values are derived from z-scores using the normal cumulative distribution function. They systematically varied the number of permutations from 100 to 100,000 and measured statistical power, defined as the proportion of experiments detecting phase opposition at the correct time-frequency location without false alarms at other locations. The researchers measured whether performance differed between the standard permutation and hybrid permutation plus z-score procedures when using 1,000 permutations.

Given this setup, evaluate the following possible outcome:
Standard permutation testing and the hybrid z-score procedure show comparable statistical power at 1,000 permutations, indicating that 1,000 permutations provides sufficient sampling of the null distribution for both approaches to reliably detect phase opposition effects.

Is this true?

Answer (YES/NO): NO